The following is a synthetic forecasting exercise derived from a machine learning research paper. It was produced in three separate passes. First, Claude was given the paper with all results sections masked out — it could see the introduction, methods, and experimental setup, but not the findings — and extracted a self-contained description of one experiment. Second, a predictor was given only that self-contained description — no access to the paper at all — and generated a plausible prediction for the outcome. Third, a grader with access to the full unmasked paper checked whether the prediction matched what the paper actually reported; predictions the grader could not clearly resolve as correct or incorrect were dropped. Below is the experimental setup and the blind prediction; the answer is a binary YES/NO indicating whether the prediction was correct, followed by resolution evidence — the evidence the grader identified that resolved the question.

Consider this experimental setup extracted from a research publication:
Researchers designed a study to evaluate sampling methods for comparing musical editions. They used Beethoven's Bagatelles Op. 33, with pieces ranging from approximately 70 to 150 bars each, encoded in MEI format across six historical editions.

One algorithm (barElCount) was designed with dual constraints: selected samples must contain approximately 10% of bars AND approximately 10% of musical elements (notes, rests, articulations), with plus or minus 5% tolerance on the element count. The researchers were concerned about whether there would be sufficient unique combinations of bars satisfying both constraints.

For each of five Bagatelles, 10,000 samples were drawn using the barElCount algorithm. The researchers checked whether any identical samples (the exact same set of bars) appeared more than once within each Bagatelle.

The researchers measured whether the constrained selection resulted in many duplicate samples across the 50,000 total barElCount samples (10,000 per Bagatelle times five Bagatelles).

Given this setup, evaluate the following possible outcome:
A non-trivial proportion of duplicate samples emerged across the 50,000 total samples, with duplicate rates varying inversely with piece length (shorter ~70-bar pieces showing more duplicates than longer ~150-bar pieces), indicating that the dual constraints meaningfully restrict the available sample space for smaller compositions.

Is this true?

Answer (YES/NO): NO